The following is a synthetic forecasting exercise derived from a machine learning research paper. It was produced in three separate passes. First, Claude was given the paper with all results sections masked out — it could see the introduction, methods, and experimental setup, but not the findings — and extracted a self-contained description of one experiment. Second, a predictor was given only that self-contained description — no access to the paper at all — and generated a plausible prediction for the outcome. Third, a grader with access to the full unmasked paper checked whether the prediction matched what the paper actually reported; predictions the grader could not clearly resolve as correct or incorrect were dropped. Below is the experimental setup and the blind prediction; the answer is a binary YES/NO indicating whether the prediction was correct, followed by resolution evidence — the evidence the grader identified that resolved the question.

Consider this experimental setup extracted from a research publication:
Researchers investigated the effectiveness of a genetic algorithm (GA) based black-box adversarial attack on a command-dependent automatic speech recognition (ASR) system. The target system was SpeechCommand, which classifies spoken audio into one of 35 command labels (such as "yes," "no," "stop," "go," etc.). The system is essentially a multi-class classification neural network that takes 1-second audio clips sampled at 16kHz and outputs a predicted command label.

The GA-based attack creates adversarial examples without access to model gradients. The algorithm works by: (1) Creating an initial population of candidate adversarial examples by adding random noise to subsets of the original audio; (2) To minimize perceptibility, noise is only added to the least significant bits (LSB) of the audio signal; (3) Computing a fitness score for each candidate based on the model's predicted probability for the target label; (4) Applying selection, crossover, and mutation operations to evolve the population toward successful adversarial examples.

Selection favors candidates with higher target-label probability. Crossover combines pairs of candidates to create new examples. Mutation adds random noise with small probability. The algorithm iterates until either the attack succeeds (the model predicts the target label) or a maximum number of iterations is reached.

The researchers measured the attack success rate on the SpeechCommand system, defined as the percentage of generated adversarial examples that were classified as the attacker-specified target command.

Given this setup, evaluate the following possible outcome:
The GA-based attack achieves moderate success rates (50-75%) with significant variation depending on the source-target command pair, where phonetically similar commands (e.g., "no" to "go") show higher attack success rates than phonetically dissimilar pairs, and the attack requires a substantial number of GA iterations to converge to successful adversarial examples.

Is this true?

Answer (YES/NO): NO